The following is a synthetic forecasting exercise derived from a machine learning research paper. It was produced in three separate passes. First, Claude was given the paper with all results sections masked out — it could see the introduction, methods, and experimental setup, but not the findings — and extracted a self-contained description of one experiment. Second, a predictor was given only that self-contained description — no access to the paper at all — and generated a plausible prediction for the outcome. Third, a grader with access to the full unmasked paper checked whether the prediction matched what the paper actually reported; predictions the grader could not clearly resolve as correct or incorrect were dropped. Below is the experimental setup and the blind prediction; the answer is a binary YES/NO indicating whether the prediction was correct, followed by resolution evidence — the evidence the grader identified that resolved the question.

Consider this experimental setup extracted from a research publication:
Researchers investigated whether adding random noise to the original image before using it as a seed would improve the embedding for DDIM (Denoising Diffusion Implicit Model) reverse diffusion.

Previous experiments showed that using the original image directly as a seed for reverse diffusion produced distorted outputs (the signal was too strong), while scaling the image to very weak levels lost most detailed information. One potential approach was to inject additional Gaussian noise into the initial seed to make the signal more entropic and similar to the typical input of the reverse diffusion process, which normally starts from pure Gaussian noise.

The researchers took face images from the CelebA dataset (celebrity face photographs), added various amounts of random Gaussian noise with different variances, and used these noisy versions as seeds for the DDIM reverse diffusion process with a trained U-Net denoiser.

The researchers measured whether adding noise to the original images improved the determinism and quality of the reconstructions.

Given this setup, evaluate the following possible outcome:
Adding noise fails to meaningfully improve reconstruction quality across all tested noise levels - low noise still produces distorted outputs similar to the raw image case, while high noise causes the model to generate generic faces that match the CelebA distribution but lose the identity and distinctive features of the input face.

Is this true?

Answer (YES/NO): NO